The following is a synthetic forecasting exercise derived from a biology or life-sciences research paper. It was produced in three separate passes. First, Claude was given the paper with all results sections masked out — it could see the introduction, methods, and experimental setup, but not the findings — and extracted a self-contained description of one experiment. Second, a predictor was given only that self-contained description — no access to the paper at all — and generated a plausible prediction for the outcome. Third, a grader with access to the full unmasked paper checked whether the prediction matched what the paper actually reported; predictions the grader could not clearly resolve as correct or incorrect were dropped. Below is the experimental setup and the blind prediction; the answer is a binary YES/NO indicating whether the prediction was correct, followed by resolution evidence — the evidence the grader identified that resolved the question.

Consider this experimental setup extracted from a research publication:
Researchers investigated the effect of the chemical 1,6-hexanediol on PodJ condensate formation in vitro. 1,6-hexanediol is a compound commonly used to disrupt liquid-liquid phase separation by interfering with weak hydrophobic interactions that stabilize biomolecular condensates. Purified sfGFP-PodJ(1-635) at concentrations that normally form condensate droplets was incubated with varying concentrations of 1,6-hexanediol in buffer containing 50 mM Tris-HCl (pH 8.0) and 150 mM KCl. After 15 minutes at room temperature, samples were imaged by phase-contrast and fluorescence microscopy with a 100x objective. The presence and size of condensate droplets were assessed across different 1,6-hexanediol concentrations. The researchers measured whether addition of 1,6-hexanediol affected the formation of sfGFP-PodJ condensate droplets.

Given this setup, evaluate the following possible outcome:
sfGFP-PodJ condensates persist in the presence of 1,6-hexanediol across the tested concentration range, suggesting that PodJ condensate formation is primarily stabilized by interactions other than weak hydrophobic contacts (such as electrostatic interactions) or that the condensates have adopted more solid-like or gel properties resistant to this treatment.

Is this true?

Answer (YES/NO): NO